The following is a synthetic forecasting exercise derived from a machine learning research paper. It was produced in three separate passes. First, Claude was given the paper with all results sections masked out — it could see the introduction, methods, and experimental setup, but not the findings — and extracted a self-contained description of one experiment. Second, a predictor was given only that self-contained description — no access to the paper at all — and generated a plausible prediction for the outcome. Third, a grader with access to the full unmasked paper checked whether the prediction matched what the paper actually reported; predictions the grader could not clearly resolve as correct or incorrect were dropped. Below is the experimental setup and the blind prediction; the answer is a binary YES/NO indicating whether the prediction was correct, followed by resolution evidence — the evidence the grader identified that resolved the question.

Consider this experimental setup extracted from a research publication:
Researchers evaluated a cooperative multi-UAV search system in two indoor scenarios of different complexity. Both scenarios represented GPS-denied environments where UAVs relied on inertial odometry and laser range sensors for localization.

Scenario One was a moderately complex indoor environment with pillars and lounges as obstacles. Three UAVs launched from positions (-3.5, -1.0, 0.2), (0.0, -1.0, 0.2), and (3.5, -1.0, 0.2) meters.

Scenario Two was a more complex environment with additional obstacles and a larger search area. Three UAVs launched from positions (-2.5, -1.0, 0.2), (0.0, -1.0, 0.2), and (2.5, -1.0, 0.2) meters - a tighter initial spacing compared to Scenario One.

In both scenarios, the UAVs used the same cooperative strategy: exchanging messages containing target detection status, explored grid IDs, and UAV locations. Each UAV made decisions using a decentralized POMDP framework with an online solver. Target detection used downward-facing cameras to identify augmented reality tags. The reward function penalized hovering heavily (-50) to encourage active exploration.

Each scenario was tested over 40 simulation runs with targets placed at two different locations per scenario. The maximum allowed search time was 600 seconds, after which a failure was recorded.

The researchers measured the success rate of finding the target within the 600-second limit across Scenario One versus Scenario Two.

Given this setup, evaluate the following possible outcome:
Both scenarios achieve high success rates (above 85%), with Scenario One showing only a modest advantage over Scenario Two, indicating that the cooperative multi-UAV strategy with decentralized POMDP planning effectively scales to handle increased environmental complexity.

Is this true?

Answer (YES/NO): NO